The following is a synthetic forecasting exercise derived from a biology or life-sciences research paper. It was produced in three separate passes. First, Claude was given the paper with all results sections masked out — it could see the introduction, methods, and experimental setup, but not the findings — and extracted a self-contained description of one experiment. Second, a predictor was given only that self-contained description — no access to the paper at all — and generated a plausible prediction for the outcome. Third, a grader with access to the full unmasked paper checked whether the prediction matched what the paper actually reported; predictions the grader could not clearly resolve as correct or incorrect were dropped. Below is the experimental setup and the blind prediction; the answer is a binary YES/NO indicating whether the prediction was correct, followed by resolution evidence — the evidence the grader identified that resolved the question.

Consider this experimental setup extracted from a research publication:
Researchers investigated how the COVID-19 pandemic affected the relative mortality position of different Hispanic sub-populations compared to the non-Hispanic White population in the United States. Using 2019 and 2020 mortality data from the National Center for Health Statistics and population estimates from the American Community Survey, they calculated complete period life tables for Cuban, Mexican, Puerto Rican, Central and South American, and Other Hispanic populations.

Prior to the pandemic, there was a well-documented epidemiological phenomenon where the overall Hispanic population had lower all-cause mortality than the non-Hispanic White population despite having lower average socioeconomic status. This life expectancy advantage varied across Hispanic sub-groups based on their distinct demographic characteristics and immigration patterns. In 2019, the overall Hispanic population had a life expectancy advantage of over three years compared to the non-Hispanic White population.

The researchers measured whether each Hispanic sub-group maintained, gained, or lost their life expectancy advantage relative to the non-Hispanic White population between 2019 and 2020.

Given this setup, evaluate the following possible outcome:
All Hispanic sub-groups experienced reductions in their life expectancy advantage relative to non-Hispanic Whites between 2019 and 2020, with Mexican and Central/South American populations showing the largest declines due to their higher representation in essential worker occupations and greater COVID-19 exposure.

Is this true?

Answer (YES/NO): NO